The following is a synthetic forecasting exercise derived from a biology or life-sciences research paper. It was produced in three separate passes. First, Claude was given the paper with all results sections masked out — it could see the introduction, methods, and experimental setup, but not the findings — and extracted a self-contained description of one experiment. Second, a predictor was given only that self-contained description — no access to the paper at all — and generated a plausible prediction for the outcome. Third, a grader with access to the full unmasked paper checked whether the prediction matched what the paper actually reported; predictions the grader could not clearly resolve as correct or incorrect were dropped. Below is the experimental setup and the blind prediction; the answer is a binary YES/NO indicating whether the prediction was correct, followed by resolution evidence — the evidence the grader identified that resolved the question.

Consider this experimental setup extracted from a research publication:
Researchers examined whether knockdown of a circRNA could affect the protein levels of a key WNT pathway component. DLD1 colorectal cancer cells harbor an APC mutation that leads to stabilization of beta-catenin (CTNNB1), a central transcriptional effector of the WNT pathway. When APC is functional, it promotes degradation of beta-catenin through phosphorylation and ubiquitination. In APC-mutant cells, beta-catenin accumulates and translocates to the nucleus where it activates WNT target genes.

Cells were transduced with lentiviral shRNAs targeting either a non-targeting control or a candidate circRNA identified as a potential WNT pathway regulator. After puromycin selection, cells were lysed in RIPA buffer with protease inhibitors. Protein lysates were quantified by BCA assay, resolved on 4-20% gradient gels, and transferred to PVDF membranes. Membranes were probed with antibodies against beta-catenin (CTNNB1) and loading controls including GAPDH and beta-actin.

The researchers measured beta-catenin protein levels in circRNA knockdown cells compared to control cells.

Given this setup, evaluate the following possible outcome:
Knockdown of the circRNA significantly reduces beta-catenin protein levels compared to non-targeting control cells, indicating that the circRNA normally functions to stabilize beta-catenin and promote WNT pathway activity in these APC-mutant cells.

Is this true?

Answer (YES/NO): YES